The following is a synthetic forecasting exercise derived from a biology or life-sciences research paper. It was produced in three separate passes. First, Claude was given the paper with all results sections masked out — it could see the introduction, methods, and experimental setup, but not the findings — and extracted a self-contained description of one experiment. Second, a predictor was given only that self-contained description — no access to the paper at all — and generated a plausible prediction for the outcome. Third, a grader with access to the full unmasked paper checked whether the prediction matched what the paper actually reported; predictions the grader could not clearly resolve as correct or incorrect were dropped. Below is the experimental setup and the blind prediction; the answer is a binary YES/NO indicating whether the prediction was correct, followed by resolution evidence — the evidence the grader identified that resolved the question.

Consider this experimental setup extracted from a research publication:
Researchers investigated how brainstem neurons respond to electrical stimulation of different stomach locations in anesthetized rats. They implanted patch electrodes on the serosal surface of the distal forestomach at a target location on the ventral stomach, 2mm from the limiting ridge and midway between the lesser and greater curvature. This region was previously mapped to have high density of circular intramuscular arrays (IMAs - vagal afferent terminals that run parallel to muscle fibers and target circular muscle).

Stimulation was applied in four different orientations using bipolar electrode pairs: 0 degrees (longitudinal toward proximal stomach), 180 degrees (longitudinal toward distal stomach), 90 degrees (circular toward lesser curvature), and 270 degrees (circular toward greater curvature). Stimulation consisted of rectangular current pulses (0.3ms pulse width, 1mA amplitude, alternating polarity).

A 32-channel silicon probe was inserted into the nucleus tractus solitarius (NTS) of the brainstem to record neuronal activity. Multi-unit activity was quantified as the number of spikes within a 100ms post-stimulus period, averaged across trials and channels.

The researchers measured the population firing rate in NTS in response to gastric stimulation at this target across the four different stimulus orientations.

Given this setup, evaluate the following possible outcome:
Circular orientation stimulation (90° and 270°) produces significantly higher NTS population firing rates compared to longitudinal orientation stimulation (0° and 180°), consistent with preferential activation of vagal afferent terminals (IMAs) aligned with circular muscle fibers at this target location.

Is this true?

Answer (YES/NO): NO